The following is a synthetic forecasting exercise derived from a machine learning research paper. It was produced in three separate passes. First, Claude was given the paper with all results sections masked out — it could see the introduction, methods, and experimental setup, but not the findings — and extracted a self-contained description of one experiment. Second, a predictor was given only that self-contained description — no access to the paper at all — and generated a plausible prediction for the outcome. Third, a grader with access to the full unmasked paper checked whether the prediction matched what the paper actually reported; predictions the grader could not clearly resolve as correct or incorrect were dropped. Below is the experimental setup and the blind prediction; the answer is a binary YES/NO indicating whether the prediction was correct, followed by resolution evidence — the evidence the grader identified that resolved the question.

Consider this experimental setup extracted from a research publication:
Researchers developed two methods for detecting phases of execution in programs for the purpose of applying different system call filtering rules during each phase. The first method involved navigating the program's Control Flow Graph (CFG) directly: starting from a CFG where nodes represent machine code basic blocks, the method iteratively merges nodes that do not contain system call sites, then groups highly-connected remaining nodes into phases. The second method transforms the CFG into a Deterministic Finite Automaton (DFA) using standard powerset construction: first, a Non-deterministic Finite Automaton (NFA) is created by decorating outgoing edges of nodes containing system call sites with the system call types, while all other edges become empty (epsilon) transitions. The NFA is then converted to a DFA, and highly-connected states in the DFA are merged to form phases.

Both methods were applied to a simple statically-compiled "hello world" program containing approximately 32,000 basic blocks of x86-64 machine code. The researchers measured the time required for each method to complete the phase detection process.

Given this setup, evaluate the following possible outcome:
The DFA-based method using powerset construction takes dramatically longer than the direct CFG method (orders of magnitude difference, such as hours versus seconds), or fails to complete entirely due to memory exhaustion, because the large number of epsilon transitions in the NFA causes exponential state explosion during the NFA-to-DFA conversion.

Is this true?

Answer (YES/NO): NO